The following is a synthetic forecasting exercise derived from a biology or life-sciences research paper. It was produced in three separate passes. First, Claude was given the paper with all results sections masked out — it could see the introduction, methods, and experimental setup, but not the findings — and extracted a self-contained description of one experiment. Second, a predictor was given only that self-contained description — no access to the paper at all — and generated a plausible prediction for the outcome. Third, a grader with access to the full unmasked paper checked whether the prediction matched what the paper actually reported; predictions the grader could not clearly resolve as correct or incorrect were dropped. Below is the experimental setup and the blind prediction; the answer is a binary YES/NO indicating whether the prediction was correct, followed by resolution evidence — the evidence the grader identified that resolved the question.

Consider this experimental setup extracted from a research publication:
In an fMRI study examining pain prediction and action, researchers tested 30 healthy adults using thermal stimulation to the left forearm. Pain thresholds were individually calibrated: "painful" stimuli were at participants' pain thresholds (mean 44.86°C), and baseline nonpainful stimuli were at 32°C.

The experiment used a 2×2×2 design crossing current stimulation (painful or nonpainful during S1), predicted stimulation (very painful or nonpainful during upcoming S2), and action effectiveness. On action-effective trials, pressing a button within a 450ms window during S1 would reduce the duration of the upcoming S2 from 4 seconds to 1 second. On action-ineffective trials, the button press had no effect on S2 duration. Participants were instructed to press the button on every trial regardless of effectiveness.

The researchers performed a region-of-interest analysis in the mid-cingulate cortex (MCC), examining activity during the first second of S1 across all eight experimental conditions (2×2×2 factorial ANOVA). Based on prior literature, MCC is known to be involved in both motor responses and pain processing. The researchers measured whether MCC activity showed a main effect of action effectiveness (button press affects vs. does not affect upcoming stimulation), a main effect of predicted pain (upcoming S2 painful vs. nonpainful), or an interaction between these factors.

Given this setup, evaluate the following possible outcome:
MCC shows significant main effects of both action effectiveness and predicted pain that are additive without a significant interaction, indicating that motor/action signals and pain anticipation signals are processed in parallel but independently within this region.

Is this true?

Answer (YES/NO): NO